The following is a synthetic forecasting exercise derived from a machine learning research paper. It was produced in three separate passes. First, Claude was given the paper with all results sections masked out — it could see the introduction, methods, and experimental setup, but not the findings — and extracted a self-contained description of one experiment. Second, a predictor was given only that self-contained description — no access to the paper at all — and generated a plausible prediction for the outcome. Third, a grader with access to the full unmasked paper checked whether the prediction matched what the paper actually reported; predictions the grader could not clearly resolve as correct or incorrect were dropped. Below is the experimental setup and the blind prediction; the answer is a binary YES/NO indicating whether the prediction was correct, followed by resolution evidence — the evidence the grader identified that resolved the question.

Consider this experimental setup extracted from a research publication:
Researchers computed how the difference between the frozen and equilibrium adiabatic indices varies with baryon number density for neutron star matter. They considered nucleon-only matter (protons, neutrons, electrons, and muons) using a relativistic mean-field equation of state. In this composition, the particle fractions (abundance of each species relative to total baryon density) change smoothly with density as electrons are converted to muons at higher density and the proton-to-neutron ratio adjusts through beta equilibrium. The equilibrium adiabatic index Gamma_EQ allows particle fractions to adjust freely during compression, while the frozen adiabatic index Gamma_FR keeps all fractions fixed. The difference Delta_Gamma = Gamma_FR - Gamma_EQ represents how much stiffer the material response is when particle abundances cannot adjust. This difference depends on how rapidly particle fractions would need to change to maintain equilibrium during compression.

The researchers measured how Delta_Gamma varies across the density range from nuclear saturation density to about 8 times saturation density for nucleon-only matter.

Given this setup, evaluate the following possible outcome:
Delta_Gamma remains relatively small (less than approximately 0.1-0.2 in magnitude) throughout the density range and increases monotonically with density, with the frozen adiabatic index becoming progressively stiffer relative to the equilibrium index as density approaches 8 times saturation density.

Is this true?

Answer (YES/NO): NO